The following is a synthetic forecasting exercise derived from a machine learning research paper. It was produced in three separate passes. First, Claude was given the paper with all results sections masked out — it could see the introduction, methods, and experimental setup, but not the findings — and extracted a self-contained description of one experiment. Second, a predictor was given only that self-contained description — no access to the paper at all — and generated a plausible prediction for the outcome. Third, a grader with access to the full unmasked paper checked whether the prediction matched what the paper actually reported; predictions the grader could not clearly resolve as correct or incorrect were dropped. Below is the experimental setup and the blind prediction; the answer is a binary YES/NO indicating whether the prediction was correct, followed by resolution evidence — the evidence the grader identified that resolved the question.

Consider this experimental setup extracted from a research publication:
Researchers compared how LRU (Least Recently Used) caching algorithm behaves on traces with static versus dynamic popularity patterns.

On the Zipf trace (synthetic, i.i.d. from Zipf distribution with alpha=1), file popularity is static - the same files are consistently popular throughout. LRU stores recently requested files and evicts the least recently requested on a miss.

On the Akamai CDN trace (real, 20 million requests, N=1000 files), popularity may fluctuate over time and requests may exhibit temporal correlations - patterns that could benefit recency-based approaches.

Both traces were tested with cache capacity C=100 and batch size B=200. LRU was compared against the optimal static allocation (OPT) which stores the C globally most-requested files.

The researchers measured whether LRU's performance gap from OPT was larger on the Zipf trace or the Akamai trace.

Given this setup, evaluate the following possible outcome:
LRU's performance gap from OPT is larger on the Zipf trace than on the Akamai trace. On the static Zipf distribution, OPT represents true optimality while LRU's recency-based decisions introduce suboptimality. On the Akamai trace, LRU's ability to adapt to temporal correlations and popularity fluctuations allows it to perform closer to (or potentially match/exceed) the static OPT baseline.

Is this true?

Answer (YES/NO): YES